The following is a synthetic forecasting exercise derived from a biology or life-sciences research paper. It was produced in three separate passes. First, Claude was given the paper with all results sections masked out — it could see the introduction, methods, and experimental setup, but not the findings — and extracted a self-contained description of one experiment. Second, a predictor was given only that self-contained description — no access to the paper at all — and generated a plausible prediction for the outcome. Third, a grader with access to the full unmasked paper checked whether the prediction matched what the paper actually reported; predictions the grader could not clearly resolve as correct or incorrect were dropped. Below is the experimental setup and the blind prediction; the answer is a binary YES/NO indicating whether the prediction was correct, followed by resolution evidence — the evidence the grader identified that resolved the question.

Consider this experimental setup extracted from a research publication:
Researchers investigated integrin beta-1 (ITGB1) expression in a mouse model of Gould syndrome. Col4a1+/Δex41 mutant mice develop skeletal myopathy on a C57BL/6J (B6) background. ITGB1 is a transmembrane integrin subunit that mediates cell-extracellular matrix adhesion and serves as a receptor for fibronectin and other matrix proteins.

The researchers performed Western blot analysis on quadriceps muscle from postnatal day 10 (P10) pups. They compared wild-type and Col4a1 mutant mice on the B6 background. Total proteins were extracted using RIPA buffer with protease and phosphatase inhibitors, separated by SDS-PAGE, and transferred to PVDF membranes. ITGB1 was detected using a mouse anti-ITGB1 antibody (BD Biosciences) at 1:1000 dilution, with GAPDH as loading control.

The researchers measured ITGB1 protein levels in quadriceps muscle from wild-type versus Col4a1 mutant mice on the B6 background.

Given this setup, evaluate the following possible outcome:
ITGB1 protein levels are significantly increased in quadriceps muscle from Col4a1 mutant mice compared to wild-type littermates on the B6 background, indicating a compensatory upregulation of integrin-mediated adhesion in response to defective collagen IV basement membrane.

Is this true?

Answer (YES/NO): NO